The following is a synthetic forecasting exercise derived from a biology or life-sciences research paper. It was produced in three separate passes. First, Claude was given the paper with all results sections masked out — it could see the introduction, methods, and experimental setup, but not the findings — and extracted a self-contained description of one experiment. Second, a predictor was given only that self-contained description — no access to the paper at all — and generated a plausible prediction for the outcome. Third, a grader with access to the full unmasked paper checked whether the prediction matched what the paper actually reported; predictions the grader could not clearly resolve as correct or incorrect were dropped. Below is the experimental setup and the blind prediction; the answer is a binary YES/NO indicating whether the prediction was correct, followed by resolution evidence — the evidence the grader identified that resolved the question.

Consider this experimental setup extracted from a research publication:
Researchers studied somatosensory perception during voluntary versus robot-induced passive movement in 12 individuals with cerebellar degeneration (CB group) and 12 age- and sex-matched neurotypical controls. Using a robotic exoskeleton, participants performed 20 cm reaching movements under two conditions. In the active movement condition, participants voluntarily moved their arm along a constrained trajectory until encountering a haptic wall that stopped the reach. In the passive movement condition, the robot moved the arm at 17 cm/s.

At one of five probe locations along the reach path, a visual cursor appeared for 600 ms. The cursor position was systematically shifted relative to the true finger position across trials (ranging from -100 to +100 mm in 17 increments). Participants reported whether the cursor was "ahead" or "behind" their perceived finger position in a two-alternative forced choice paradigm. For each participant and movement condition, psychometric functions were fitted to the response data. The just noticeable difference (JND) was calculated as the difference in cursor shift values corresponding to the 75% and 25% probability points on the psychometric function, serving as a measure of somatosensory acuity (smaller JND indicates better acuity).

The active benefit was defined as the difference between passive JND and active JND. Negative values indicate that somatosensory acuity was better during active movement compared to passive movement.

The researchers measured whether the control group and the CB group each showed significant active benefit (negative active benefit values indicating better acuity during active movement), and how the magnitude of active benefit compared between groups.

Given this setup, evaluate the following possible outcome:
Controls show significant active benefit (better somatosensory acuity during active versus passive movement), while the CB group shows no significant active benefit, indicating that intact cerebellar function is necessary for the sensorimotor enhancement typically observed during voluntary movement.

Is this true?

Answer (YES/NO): NO